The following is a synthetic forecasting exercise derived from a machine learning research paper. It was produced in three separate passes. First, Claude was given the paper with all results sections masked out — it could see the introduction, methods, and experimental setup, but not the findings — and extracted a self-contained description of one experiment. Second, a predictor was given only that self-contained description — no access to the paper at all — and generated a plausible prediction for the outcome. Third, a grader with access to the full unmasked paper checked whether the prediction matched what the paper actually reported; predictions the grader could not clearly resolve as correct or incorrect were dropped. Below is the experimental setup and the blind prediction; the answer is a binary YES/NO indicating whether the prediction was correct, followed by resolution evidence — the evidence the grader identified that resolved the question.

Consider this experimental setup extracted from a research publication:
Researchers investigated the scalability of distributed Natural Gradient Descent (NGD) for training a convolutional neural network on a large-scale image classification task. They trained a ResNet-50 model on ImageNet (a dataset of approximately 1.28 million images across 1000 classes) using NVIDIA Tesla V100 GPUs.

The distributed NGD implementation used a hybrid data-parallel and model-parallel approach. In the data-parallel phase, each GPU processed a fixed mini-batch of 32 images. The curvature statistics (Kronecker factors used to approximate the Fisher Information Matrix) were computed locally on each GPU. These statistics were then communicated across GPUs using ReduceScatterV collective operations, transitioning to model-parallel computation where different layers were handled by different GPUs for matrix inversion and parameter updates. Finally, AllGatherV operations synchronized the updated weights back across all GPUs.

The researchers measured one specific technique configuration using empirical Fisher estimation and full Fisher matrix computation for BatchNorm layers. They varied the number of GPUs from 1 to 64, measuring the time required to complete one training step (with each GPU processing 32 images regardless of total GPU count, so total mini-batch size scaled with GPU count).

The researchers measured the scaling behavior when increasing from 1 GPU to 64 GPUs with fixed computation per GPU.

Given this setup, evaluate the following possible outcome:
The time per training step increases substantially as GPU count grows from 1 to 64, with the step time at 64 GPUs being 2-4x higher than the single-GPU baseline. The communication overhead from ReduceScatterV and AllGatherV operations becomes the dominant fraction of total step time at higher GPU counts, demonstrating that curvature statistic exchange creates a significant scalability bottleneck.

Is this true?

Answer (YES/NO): NO